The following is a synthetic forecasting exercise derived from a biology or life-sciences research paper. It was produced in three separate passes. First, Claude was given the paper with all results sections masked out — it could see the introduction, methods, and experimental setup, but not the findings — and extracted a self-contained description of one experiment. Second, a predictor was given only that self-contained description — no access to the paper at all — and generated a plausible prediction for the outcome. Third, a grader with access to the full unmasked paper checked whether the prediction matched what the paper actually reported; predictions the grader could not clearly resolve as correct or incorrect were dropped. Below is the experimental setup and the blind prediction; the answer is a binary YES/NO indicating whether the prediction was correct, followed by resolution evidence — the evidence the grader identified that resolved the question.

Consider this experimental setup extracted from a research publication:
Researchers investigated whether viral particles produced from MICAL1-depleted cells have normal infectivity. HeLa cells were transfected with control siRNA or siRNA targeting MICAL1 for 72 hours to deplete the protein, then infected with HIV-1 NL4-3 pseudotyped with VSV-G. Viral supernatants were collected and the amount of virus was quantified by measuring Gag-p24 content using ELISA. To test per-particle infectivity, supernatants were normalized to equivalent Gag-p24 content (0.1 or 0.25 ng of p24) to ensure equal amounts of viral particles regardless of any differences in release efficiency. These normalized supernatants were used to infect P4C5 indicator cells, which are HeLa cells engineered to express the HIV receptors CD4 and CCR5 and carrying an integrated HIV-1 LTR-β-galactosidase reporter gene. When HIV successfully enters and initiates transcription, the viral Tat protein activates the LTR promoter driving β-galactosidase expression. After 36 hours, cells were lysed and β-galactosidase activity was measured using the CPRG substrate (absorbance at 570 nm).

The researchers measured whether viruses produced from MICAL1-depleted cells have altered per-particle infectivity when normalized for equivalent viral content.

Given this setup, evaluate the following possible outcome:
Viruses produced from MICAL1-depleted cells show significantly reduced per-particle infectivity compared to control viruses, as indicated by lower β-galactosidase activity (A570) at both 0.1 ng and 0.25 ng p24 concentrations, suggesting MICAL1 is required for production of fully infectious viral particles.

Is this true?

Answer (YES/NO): NO